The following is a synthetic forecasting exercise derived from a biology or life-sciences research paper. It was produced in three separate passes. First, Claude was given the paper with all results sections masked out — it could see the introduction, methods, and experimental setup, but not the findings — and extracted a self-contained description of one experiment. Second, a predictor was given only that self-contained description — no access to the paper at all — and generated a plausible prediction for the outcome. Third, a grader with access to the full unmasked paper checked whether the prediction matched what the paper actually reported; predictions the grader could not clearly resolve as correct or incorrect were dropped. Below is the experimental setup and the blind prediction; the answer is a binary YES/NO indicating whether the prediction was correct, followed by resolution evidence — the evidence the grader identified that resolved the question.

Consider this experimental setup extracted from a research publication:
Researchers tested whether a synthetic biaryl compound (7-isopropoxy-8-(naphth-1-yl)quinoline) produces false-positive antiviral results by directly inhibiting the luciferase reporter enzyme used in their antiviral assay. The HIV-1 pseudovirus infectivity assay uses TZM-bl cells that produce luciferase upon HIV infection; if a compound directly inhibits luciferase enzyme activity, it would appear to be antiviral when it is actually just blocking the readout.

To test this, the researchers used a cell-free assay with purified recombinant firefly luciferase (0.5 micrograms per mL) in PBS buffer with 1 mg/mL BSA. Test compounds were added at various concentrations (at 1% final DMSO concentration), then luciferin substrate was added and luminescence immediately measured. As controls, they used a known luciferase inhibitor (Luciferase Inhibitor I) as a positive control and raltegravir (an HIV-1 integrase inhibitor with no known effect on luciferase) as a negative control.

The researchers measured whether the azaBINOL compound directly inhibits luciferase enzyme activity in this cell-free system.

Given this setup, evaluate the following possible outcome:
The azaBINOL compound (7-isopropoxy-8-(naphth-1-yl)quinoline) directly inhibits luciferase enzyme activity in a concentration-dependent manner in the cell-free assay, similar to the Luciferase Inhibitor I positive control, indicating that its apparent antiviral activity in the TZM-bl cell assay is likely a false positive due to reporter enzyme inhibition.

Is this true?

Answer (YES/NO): NO